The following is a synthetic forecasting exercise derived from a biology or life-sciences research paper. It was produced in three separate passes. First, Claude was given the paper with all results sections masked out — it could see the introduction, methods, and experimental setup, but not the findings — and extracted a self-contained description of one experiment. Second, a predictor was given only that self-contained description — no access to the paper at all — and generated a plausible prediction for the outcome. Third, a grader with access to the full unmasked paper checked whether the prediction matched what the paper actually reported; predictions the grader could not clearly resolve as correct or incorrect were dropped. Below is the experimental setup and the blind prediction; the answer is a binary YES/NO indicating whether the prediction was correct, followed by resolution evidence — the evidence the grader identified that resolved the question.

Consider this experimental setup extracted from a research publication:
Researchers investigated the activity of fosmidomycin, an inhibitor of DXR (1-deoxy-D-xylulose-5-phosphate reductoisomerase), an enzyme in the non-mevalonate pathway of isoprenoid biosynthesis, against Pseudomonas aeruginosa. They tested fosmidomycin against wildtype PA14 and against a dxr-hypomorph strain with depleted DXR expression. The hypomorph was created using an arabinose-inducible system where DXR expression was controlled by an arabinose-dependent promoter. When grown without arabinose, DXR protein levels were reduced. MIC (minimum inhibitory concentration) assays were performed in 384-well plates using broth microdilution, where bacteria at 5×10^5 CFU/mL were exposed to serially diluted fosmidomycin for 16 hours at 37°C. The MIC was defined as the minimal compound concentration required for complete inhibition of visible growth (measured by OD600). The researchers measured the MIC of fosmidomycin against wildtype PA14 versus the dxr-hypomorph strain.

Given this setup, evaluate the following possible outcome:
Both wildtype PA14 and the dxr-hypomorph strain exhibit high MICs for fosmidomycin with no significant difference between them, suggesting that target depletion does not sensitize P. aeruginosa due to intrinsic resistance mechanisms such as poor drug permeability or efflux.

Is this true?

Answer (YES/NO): YES